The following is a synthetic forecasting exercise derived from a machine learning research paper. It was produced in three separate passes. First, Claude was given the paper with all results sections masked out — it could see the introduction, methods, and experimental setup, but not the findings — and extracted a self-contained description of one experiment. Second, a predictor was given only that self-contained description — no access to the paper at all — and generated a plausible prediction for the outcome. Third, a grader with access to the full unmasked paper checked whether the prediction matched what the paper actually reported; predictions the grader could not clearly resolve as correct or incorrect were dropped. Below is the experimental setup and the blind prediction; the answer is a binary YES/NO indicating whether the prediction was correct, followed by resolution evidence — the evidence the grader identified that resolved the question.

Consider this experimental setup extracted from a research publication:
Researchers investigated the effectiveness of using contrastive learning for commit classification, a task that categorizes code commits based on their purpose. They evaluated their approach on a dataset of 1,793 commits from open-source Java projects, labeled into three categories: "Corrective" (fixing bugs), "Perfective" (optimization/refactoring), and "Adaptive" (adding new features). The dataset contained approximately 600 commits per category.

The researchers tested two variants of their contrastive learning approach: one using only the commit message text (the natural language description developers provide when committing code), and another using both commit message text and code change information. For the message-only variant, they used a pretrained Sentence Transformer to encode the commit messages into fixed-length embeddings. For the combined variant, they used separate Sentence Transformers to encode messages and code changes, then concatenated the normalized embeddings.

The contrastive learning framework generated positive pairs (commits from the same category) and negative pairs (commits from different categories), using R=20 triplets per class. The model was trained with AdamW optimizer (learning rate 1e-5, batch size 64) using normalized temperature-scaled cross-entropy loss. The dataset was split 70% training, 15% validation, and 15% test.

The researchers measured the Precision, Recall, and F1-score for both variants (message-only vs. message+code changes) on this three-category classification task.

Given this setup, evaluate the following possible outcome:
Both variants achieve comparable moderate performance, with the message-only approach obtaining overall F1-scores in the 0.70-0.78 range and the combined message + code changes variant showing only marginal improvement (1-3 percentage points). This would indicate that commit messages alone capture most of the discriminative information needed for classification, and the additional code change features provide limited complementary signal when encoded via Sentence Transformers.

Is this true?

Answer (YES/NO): NO